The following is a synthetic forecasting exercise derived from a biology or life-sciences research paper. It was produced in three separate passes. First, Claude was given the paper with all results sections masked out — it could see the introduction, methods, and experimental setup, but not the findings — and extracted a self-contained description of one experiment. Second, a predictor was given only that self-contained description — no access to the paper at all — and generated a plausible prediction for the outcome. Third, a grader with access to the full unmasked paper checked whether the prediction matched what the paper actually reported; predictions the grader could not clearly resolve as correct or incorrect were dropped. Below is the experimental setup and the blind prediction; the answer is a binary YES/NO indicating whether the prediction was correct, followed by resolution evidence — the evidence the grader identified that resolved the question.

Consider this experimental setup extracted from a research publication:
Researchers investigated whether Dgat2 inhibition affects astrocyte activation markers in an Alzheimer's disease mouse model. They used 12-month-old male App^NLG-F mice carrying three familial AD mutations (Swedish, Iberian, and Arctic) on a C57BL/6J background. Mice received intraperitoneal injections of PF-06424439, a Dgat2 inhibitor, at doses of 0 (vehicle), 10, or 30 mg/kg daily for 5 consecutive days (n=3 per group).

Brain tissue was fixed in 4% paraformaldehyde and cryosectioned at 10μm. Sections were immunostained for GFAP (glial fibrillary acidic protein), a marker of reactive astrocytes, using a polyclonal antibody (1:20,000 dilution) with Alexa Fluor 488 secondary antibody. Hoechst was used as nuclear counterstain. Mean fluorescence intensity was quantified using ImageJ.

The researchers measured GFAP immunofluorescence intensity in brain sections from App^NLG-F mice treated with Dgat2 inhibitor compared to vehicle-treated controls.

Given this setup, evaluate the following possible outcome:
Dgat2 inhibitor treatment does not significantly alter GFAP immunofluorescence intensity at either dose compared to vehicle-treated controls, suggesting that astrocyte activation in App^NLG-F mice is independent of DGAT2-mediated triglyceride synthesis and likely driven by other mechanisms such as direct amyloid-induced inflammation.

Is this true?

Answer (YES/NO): YES